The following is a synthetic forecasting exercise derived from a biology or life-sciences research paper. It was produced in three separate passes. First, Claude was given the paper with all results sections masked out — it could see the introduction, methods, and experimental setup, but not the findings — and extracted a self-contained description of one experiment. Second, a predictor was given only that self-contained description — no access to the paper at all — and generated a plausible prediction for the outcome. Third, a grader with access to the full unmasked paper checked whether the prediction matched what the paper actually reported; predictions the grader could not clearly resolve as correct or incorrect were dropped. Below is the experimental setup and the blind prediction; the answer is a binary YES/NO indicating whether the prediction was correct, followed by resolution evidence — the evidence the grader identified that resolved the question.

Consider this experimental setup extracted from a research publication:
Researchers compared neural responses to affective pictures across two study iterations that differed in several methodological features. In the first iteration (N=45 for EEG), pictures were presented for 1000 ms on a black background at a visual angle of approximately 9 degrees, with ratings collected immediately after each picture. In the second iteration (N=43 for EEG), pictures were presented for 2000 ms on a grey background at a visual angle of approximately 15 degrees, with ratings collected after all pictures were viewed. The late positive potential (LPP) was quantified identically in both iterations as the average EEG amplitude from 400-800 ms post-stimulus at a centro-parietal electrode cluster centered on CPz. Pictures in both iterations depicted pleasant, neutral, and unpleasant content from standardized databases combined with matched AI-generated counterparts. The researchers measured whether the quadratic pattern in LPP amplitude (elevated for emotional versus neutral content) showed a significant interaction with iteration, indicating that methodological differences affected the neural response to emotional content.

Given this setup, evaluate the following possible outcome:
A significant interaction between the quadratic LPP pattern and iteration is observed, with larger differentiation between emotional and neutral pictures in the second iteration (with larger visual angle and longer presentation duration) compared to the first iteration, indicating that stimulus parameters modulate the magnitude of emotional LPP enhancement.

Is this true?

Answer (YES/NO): NO